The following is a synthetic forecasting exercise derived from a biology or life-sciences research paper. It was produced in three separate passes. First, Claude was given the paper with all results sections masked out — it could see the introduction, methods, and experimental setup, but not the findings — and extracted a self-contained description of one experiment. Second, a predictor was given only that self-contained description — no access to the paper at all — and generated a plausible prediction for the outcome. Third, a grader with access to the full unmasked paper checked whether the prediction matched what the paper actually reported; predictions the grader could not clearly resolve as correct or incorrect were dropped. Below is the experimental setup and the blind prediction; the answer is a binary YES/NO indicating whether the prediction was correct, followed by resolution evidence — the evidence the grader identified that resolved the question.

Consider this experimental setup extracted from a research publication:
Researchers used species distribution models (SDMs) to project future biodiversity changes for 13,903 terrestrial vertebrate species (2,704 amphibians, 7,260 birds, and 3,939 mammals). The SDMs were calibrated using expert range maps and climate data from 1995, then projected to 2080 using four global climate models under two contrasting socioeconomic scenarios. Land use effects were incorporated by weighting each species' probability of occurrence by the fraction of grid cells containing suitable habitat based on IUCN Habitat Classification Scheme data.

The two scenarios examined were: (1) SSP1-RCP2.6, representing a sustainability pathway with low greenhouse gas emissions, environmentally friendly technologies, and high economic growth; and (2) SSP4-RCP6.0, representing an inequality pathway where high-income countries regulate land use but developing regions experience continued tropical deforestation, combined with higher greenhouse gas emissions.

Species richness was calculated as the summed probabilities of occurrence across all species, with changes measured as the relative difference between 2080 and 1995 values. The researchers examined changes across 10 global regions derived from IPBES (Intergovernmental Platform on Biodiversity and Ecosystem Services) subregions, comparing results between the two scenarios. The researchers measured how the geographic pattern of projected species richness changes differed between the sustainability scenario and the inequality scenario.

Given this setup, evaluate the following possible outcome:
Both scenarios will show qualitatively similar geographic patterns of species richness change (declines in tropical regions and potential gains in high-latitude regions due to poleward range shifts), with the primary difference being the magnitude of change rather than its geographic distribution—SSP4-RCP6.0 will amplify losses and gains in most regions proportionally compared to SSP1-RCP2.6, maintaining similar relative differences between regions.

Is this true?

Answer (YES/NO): NO